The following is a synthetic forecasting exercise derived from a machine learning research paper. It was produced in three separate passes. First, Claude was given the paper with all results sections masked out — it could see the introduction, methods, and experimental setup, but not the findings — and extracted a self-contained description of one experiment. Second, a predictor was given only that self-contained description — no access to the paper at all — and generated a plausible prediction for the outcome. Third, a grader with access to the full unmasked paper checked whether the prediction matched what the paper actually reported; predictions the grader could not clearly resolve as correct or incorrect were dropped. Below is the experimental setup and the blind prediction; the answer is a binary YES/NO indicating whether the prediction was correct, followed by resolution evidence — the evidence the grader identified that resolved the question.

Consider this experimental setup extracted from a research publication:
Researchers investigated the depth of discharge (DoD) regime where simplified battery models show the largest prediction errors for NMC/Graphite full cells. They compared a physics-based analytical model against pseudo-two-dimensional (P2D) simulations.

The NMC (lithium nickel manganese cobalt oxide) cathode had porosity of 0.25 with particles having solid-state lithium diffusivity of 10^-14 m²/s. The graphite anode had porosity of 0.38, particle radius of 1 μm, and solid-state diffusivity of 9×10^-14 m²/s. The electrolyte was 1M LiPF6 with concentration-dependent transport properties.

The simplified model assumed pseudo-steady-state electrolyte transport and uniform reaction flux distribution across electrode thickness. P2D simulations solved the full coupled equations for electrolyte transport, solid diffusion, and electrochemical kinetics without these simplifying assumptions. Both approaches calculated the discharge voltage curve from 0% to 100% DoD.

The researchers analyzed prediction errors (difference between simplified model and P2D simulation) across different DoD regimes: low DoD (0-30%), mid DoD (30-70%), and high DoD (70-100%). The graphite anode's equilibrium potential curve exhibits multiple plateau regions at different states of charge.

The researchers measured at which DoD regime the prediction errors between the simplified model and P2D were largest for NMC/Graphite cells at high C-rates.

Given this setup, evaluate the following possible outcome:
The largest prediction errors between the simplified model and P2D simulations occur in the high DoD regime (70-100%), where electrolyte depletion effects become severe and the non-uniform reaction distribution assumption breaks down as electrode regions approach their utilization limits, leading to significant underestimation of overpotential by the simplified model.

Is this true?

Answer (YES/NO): NO